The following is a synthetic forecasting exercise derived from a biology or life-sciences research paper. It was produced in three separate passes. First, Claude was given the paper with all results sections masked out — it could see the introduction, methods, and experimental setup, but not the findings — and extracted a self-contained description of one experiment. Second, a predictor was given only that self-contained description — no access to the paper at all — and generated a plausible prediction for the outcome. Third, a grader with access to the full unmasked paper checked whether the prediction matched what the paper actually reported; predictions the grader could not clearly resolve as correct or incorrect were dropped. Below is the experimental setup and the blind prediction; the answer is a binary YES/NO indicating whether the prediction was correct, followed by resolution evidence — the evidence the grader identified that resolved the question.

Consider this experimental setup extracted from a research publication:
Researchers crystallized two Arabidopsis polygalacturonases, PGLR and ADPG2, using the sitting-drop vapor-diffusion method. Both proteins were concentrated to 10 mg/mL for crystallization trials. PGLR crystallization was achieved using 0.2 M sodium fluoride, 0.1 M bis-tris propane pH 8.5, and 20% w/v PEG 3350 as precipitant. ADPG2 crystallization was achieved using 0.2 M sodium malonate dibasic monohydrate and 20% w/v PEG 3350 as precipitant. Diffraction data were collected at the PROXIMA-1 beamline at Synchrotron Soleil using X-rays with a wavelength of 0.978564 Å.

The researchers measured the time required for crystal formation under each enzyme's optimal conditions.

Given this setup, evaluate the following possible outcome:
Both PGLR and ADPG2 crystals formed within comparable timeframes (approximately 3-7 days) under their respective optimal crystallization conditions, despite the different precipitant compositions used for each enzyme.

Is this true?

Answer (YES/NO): NO